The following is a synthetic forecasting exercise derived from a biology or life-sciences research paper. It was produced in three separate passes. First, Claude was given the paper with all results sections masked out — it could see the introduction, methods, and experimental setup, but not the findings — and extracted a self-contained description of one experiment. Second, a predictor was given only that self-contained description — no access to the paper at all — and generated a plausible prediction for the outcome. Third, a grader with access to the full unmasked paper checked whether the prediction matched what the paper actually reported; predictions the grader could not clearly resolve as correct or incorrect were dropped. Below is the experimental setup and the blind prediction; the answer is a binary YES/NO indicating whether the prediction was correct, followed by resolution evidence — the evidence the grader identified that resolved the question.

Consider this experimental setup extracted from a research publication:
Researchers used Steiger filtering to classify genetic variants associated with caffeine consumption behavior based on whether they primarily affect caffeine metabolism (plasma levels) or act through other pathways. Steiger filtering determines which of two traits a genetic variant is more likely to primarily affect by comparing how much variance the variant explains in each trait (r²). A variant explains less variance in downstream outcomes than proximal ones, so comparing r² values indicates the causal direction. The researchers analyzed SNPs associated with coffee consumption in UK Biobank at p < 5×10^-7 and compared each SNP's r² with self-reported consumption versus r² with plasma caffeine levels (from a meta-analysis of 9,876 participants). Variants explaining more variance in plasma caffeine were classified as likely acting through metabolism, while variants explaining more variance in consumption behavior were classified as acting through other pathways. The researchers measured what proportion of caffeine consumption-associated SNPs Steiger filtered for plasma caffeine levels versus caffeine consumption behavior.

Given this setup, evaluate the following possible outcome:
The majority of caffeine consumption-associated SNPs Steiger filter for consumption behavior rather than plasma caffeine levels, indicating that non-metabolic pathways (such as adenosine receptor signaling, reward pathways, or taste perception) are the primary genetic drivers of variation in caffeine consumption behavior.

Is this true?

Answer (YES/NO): NO